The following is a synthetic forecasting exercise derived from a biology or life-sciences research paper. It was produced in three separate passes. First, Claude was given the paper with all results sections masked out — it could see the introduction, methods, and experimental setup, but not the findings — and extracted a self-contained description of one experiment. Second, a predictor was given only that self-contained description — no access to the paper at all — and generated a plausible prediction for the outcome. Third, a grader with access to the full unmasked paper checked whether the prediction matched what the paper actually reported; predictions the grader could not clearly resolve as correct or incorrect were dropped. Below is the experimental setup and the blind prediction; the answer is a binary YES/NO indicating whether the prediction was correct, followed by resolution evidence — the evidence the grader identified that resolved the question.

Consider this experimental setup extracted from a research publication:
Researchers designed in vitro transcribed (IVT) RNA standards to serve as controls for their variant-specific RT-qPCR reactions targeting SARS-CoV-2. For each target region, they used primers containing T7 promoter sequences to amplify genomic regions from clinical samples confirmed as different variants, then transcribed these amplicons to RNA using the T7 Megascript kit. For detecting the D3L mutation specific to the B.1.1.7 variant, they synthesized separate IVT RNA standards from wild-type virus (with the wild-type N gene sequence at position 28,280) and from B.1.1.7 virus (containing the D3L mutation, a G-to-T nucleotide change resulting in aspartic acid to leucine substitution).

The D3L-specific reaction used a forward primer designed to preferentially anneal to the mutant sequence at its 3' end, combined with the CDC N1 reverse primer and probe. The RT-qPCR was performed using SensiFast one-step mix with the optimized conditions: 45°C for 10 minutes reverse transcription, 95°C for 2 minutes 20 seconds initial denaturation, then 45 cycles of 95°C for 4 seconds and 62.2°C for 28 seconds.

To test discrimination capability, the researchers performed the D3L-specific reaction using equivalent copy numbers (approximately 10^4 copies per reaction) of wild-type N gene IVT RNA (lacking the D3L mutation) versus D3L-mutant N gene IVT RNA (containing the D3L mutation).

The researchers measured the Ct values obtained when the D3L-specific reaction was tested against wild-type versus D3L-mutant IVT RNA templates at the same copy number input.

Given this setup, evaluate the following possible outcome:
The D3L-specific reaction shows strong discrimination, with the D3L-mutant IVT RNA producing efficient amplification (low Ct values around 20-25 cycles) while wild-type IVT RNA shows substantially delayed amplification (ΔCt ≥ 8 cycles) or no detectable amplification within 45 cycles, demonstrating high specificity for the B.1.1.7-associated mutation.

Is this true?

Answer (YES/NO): YES